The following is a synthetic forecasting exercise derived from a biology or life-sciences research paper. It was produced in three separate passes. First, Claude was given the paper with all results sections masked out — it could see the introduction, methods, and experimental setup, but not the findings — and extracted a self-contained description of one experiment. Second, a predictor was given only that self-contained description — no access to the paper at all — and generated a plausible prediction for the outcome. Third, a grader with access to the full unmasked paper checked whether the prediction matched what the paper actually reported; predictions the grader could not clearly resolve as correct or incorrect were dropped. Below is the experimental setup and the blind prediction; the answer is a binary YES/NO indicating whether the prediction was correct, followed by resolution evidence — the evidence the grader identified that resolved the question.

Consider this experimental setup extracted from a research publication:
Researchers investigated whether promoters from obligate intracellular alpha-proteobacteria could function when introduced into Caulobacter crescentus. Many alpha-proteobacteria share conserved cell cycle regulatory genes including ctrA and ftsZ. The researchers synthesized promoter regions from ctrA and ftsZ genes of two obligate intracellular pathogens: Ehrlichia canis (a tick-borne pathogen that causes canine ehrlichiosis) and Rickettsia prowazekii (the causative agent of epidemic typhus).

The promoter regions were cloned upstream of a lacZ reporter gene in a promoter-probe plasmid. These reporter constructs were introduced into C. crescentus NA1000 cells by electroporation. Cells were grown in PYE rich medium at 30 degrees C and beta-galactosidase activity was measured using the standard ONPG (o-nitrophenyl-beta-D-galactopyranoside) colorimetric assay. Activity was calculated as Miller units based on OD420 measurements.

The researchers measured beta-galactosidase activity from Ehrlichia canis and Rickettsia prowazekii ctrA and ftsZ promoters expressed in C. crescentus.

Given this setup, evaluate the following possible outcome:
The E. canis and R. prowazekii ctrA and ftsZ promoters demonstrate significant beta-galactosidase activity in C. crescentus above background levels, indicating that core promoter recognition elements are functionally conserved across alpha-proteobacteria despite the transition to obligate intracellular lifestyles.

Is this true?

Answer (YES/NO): YES